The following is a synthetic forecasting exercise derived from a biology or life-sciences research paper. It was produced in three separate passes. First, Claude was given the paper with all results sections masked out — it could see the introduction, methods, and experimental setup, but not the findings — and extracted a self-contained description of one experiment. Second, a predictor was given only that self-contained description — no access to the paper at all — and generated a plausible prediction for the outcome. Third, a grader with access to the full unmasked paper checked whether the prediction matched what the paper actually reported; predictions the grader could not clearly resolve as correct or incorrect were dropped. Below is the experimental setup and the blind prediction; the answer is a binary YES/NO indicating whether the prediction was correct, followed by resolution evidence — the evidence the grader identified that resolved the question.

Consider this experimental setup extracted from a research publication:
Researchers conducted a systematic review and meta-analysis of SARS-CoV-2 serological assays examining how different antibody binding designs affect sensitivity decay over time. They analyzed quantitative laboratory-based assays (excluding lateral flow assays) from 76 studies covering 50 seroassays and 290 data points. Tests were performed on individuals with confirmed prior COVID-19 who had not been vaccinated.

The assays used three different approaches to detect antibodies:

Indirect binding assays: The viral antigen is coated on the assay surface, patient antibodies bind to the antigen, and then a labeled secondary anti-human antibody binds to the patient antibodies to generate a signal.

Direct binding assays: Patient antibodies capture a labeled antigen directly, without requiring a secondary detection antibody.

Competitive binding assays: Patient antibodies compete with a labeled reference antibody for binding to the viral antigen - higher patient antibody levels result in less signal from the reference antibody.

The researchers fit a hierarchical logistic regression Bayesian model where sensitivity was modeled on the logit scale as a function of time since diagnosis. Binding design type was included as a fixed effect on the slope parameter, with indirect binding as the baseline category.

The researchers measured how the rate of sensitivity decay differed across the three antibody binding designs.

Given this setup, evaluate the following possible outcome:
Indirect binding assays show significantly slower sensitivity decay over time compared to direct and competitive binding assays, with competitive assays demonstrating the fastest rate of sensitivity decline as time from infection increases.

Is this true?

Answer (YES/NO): NO